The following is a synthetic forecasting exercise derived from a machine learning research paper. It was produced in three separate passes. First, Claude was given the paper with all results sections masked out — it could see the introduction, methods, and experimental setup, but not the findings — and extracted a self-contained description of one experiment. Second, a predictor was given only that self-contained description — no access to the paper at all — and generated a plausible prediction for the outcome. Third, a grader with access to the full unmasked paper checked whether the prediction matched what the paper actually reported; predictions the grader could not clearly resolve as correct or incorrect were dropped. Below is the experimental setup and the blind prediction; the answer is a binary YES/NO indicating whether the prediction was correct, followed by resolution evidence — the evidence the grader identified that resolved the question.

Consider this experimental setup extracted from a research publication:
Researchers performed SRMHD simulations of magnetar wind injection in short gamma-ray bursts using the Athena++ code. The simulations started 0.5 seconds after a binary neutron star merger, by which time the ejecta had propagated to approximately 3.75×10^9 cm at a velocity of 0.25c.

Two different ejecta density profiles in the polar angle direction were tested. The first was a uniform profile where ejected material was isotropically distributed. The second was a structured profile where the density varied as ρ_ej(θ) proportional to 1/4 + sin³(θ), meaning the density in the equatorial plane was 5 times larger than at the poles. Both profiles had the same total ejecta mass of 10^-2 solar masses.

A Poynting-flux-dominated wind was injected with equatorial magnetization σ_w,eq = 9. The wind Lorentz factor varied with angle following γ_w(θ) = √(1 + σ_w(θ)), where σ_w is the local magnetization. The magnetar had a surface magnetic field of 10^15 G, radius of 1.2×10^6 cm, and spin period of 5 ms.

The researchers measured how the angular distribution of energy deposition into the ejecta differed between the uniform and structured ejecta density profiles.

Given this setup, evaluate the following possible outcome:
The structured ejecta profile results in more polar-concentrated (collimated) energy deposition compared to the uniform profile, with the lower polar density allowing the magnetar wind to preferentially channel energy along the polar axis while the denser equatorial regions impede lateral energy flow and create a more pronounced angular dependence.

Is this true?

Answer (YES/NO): NO